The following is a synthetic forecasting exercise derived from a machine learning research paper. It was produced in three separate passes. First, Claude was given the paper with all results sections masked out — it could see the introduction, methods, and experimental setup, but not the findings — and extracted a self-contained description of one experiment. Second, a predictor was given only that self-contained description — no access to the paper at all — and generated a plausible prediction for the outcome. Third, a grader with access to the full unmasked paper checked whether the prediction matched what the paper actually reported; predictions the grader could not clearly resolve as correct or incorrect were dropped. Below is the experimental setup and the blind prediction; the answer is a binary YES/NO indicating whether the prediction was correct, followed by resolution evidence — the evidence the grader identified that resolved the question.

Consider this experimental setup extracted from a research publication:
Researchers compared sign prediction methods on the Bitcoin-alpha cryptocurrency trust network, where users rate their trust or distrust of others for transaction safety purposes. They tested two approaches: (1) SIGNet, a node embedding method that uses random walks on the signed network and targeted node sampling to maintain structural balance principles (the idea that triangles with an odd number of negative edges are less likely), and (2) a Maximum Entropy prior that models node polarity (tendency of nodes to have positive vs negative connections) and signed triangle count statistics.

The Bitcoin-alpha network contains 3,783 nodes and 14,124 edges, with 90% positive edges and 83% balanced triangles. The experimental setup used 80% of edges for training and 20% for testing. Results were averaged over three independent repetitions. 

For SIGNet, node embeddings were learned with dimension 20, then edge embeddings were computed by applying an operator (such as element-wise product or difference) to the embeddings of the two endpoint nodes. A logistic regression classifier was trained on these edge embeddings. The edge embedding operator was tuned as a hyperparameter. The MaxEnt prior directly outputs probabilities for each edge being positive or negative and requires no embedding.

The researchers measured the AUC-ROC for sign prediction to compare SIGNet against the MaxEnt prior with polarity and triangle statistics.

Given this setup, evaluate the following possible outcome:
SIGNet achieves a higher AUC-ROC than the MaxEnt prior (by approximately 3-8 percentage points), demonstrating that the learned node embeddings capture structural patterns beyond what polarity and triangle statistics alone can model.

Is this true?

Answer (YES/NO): NO